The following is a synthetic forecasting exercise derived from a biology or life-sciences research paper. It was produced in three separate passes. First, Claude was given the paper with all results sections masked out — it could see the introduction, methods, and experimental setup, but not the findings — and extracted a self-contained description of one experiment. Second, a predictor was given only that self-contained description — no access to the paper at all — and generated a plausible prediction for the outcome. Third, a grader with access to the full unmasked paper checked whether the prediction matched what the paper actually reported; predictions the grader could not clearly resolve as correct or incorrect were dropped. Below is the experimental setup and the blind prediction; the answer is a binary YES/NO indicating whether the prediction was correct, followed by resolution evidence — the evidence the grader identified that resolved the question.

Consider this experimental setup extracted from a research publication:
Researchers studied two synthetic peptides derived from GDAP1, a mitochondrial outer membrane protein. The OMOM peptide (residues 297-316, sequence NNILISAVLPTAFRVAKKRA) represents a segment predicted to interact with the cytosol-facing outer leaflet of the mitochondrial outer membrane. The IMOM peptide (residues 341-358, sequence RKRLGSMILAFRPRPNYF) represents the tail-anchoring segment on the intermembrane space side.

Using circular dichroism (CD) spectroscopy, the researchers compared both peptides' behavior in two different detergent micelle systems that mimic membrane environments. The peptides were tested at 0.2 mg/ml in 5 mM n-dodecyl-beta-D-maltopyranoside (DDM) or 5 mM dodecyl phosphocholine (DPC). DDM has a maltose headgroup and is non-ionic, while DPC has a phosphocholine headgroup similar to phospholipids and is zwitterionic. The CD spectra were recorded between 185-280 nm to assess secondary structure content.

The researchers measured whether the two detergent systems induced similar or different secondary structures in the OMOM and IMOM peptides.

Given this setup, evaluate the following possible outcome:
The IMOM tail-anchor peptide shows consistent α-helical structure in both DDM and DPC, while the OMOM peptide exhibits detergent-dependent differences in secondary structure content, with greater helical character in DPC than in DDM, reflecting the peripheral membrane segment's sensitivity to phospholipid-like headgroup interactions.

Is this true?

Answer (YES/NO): NO